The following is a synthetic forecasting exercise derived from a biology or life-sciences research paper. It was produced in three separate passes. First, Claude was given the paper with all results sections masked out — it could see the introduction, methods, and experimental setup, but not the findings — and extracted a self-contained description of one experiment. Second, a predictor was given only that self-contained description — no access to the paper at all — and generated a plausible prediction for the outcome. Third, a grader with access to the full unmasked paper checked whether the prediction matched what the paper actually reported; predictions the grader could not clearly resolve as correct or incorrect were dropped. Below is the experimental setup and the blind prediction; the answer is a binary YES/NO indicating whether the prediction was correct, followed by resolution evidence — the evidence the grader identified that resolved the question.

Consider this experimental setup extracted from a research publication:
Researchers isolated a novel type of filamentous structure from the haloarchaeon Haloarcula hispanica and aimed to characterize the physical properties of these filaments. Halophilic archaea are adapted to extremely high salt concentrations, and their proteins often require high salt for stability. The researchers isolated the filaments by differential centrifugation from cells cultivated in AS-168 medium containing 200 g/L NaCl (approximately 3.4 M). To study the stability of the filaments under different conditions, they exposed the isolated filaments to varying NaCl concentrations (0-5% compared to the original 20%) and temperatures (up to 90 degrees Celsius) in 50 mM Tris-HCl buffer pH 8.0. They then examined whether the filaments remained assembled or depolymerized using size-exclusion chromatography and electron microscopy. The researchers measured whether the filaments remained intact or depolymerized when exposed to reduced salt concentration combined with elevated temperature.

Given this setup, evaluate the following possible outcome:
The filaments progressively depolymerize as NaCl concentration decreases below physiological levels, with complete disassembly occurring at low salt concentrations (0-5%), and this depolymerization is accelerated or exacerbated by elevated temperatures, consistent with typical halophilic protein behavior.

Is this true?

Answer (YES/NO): YES